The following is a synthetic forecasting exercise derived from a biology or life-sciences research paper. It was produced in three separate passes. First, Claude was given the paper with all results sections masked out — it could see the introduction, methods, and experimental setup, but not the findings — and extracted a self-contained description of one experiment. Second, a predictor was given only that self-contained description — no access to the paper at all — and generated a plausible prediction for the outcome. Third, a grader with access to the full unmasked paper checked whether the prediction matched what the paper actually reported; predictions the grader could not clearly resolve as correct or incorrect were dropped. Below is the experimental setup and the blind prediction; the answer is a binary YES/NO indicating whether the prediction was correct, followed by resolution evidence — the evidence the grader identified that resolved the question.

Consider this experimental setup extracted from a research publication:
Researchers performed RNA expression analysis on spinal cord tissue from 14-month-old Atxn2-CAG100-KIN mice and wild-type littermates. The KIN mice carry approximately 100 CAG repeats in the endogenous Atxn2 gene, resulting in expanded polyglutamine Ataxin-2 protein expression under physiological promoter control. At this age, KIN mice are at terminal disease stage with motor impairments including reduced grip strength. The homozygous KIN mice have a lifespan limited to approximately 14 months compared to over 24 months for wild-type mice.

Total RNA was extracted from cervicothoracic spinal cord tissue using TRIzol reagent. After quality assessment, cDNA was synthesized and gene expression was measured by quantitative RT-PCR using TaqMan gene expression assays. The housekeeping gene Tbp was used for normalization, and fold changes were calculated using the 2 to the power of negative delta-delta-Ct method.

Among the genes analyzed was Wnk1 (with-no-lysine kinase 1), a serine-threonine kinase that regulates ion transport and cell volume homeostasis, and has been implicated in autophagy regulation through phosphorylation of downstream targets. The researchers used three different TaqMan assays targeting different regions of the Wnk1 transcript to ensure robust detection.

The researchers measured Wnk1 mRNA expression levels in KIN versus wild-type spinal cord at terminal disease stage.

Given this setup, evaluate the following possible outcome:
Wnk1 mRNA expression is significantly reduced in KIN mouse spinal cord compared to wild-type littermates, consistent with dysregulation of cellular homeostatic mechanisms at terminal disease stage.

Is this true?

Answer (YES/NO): NO